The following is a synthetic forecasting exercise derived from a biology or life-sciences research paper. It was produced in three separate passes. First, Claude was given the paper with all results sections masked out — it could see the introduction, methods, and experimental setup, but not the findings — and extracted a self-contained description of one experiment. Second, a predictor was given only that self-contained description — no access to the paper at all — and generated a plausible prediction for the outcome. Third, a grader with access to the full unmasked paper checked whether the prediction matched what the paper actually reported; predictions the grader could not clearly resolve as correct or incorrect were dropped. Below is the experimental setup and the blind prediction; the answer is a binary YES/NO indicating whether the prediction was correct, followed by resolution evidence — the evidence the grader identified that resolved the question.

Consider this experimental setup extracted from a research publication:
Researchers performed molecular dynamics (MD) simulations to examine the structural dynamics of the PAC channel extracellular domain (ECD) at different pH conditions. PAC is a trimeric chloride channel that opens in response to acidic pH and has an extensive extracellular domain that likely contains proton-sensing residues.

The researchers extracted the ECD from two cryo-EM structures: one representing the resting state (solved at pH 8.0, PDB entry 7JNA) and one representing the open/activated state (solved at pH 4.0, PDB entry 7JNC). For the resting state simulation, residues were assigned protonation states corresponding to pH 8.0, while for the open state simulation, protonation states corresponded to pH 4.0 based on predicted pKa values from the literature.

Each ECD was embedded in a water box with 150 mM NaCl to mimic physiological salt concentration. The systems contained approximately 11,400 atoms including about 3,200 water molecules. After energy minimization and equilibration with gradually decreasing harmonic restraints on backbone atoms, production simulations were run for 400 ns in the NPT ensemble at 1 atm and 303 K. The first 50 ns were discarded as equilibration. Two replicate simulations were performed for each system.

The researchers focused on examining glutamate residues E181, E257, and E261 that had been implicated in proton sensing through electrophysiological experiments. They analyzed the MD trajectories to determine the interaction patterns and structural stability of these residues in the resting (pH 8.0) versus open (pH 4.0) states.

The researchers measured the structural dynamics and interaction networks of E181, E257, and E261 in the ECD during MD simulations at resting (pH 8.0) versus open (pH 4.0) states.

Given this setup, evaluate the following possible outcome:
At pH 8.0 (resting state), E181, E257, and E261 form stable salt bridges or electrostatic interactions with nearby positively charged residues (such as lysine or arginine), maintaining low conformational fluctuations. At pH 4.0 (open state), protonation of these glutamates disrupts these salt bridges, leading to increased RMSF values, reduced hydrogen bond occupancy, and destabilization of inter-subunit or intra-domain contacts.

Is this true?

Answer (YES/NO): NO